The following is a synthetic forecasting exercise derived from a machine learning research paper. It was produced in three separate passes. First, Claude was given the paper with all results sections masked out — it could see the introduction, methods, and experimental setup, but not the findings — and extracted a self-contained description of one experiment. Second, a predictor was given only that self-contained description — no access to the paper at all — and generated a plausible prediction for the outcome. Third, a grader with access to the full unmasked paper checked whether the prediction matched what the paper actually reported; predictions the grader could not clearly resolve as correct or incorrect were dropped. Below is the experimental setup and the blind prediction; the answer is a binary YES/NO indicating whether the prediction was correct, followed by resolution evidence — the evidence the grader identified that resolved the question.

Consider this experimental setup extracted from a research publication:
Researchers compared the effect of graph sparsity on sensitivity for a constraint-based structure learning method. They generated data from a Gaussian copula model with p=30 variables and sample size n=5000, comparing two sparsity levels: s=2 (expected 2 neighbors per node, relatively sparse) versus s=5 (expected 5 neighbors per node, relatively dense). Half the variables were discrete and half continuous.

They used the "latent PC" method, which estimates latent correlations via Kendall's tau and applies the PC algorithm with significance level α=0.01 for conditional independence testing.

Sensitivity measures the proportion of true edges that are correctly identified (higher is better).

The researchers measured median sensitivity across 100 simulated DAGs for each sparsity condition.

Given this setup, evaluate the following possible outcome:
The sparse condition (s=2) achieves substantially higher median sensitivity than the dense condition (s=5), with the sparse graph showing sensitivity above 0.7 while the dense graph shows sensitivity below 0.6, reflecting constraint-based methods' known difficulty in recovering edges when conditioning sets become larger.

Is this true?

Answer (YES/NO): NO